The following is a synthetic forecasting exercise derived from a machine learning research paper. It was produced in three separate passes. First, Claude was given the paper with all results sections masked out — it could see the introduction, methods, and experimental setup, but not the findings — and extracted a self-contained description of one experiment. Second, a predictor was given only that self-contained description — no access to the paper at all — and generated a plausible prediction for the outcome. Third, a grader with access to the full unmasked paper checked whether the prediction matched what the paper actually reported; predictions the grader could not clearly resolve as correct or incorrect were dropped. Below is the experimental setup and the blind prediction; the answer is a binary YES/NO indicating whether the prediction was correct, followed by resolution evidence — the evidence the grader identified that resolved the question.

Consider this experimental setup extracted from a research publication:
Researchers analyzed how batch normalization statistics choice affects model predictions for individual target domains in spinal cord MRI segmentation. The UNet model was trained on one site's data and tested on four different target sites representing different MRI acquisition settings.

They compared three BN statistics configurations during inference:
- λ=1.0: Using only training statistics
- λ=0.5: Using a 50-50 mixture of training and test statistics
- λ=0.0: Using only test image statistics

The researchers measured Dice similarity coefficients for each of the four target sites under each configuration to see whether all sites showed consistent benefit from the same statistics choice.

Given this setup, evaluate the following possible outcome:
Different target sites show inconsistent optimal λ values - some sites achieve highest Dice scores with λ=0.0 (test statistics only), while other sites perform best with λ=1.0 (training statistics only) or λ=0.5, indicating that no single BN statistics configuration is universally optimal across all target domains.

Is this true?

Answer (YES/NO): YES